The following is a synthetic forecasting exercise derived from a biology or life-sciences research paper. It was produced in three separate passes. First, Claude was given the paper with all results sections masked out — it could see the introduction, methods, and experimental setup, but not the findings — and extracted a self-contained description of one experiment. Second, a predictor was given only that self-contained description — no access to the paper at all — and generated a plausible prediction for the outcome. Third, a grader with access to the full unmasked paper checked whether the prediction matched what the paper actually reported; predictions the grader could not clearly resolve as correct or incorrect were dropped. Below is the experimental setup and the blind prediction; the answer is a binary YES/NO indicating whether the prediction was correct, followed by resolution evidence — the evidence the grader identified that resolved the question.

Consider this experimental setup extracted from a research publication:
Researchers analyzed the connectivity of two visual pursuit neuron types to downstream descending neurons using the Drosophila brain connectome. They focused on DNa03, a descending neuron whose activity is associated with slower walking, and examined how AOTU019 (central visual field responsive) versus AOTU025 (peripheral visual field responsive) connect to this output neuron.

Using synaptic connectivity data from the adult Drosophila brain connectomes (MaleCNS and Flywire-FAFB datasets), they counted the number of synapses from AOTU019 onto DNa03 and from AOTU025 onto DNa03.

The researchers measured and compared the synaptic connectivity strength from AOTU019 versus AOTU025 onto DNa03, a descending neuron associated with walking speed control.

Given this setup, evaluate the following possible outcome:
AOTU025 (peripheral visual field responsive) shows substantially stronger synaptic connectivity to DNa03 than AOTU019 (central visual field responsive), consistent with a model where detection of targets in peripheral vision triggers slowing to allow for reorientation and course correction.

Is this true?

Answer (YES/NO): NO